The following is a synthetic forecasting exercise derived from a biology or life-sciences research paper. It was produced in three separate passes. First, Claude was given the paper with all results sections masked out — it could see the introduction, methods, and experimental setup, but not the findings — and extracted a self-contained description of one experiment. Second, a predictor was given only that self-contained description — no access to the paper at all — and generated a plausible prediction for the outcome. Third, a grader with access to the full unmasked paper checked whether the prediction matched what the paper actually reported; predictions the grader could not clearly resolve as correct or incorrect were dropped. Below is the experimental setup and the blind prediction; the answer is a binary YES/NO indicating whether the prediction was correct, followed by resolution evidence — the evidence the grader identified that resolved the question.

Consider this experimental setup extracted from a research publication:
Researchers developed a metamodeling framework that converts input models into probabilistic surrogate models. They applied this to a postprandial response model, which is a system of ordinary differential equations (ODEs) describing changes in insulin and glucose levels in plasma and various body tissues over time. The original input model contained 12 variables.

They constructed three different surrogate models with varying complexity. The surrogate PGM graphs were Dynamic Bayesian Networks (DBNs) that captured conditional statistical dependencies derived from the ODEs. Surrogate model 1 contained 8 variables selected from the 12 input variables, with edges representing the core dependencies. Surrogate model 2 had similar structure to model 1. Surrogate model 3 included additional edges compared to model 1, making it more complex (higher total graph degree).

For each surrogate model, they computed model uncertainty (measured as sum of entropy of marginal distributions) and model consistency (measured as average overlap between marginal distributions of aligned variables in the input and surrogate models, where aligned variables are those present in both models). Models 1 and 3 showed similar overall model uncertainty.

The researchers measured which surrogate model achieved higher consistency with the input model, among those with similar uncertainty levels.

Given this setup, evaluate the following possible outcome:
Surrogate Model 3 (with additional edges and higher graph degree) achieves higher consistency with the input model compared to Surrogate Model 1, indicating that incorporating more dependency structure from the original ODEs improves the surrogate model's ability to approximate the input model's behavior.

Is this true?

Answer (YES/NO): NO